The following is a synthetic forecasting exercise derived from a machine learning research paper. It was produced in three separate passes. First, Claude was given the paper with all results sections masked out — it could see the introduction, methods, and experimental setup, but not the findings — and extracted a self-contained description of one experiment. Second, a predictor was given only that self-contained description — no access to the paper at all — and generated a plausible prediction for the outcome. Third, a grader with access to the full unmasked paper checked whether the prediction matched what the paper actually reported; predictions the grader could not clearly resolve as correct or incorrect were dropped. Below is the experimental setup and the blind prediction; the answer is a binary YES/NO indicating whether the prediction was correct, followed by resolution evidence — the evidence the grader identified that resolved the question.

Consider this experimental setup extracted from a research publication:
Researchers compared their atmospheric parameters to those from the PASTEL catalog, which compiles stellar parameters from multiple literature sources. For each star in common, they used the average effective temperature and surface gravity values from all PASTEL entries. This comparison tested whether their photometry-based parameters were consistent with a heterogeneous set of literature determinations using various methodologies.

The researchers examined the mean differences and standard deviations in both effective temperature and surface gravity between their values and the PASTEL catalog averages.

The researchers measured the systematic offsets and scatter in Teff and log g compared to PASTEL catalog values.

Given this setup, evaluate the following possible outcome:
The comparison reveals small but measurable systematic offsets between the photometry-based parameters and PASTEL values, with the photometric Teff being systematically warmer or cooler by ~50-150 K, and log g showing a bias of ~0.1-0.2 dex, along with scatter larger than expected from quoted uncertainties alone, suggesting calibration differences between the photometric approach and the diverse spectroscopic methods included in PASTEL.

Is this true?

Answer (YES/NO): NO